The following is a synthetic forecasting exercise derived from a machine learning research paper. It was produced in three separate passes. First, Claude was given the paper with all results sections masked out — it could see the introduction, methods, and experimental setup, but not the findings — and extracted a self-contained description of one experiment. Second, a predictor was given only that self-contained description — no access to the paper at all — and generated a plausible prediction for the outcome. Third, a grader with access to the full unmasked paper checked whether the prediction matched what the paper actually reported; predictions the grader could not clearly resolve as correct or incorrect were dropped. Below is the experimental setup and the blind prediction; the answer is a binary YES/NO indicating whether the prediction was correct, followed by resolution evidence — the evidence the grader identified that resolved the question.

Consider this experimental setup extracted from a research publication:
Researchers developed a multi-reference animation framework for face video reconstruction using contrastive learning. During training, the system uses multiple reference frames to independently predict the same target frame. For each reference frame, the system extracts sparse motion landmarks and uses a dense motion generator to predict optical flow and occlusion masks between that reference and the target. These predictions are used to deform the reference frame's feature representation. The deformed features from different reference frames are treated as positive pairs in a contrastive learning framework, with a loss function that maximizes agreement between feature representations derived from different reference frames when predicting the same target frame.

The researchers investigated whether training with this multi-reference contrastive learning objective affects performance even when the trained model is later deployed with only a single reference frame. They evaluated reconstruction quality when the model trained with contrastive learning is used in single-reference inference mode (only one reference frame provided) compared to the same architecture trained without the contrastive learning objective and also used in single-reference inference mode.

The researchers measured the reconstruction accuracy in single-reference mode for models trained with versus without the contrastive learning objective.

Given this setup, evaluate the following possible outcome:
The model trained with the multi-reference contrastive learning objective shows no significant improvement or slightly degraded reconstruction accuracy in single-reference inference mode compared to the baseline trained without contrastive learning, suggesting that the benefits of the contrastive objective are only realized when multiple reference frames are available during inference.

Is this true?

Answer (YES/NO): NO